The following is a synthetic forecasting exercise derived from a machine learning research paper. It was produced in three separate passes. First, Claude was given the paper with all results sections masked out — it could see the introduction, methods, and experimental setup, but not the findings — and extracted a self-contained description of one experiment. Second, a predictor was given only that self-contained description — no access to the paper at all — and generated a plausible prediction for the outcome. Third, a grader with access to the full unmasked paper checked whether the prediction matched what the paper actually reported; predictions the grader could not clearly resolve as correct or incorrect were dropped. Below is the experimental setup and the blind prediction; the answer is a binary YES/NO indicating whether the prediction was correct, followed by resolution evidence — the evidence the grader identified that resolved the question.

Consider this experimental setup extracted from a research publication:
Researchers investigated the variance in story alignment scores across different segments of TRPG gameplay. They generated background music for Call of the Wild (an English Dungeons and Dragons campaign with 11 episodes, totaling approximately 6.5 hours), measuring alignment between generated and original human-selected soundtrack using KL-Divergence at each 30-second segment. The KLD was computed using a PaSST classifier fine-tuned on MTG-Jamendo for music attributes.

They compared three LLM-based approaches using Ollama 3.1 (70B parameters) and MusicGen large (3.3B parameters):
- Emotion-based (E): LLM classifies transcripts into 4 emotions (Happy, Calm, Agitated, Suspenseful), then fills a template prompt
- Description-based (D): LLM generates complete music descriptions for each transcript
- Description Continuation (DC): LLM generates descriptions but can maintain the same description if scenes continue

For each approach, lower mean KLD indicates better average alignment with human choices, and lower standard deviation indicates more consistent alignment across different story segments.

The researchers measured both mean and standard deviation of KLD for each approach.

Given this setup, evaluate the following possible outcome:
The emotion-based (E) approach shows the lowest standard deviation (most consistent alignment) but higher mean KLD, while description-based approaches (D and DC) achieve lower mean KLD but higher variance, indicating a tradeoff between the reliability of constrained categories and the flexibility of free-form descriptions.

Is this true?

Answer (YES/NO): NO